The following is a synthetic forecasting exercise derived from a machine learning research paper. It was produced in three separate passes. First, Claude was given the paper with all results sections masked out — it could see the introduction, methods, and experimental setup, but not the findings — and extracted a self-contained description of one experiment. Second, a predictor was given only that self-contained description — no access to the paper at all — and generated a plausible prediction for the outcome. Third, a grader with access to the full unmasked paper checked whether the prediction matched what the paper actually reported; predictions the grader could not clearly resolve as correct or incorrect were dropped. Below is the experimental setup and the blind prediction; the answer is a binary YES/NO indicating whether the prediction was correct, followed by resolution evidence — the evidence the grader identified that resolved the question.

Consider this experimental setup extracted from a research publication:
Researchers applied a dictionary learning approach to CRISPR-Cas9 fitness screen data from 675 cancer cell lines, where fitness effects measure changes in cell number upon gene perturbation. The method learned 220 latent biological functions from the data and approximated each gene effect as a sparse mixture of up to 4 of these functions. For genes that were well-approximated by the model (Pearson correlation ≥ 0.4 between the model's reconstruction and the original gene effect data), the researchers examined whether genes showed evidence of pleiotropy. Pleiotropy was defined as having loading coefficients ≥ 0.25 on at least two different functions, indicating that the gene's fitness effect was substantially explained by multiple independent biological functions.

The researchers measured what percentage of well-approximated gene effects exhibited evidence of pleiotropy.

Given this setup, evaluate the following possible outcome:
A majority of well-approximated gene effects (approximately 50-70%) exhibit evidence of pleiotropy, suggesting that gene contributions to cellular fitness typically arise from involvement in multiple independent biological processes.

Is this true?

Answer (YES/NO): YES